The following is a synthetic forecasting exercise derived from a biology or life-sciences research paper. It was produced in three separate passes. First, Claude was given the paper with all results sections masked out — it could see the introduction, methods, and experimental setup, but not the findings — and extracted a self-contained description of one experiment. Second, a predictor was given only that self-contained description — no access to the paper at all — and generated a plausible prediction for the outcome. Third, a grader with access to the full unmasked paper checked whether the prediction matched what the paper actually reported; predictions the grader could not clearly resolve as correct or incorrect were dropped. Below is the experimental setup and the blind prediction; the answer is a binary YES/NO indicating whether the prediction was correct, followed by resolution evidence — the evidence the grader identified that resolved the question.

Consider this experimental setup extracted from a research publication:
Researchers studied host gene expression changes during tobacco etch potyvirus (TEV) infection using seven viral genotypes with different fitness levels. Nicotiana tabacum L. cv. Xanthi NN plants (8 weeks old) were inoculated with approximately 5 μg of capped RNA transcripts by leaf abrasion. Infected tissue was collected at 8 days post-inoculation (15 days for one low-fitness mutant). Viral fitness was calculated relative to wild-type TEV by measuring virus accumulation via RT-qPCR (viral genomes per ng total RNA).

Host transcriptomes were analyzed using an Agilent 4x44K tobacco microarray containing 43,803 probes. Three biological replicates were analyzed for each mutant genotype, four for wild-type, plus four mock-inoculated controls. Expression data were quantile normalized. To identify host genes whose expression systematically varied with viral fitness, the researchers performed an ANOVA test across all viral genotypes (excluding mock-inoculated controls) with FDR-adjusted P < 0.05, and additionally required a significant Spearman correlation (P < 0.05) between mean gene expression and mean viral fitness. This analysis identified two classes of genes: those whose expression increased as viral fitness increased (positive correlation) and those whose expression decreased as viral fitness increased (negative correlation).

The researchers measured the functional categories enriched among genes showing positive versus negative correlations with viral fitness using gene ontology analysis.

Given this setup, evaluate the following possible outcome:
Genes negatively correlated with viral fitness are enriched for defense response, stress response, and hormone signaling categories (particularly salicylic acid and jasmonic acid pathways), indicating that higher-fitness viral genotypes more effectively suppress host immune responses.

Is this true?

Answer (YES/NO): NO